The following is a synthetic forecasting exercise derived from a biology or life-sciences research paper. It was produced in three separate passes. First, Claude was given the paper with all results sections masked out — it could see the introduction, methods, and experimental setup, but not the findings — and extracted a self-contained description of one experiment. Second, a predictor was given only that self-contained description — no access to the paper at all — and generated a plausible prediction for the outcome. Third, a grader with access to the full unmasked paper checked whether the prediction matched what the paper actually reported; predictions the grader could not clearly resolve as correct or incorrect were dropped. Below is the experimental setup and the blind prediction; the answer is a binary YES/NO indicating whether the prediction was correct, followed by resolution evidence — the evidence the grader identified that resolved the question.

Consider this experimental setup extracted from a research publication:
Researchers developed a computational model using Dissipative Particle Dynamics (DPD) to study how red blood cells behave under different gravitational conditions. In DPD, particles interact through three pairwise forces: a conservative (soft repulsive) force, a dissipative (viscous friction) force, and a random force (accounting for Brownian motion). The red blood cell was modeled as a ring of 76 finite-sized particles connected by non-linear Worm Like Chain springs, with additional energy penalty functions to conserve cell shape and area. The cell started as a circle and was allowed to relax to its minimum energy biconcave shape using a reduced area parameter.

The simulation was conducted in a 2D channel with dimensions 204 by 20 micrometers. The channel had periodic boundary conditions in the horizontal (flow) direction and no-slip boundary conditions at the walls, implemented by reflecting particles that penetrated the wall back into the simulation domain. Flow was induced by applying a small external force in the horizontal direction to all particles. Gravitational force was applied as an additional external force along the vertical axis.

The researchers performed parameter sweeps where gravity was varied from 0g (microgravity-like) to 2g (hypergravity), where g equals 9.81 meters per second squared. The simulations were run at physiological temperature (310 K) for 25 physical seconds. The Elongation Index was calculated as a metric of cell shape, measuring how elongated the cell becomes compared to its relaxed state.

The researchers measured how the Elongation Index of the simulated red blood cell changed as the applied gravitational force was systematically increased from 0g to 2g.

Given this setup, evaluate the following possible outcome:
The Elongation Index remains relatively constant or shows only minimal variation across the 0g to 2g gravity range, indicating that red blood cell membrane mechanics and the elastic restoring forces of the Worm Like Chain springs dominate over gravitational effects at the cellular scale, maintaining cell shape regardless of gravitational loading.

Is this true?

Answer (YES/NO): NO